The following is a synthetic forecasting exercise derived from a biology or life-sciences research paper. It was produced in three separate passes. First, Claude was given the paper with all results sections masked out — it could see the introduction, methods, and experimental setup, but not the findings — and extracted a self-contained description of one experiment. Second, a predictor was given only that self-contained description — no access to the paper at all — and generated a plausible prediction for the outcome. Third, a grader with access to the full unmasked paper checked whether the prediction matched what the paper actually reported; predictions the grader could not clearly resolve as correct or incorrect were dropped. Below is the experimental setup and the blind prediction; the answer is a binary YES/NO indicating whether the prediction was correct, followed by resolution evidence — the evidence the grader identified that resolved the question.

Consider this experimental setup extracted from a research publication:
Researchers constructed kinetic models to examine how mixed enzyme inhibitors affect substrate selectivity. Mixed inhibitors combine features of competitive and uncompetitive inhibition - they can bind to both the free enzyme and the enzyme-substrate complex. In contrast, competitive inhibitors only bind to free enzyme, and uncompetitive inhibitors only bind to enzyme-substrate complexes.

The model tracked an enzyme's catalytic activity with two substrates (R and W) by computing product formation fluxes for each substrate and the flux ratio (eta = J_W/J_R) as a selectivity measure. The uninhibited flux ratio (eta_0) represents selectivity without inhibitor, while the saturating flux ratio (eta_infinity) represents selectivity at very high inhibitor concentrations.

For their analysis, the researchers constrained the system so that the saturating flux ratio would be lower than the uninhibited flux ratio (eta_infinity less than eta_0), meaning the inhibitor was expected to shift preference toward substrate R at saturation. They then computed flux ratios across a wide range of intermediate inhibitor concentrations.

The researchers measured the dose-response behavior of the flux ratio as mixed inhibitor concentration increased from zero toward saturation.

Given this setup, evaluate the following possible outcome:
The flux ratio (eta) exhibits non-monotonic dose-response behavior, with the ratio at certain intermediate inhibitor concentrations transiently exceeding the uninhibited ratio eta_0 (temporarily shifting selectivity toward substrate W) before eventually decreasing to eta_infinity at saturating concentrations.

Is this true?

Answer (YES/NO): YES